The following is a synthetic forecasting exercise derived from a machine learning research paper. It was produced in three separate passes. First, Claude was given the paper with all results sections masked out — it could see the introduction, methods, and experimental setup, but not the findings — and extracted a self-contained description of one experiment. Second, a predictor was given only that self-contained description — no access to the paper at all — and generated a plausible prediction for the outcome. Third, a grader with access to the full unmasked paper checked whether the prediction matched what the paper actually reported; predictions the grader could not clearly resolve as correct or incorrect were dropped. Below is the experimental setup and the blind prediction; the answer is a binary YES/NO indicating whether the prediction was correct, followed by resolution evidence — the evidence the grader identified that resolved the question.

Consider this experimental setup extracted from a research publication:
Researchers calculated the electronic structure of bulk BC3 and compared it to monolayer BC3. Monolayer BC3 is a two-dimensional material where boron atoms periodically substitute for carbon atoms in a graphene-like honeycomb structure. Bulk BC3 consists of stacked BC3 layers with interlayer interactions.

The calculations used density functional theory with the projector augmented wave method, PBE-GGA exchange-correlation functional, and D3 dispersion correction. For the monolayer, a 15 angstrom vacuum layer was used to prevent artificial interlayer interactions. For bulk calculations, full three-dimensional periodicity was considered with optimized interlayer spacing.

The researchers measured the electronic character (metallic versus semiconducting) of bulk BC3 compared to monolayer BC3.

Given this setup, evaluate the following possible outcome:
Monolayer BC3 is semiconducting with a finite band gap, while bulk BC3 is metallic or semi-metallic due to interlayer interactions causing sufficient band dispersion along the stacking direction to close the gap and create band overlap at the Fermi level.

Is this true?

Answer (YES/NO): YES